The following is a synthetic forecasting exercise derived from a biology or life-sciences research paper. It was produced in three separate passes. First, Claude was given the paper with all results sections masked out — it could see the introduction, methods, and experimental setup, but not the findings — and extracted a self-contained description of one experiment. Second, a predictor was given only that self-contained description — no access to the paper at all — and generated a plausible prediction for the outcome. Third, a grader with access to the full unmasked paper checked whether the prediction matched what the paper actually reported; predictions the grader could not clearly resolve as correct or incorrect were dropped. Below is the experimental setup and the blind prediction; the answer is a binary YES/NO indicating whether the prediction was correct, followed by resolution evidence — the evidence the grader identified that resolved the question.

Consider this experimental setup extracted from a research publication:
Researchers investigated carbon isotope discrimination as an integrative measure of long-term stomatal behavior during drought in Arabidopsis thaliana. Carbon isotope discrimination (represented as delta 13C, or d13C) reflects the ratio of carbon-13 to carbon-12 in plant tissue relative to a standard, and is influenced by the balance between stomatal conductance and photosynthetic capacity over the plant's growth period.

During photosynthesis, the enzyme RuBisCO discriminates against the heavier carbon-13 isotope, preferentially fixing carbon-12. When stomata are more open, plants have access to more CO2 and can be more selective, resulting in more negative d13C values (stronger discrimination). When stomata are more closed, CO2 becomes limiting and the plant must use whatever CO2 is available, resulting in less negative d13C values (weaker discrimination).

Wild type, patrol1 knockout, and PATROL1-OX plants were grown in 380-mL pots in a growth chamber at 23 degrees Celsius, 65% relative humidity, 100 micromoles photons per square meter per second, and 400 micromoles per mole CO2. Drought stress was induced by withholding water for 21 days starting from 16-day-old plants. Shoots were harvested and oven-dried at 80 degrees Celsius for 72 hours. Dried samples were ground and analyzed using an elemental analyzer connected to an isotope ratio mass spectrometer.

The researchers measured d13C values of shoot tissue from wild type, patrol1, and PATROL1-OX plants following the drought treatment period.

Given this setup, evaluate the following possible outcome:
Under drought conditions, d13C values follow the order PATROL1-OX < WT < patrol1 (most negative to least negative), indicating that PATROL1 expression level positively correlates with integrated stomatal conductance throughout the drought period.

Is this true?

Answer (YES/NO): NO